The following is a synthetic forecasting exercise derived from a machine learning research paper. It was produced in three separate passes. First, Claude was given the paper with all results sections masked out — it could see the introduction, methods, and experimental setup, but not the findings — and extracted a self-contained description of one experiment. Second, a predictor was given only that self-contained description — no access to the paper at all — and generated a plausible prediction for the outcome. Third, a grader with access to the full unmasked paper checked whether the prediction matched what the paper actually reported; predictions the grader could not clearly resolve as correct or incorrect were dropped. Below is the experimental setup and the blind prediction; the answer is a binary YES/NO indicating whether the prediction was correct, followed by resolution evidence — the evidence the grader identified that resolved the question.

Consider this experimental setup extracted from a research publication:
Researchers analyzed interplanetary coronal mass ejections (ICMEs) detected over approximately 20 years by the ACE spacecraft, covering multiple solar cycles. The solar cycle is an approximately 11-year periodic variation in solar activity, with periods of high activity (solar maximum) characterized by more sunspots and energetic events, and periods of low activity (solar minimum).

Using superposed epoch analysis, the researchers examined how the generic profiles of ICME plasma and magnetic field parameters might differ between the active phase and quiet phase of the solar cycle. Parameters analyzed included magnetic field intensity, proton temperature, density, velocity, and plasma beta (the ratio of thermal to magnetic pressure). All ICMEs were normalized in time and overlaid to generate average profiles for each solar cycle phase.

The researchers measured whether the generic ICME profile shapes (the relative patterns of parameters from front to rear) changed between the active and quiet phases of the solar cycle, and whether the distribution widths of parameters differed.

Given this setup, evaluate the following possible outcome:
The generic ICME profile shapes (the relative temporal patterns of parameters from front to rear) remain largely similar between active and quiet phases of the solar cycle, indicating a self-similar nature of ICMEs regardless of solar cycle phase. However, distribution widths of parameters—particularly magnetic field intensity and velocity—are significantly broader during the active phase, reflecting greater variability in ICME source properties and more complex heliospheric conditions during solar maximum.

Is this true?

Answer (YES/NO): NO